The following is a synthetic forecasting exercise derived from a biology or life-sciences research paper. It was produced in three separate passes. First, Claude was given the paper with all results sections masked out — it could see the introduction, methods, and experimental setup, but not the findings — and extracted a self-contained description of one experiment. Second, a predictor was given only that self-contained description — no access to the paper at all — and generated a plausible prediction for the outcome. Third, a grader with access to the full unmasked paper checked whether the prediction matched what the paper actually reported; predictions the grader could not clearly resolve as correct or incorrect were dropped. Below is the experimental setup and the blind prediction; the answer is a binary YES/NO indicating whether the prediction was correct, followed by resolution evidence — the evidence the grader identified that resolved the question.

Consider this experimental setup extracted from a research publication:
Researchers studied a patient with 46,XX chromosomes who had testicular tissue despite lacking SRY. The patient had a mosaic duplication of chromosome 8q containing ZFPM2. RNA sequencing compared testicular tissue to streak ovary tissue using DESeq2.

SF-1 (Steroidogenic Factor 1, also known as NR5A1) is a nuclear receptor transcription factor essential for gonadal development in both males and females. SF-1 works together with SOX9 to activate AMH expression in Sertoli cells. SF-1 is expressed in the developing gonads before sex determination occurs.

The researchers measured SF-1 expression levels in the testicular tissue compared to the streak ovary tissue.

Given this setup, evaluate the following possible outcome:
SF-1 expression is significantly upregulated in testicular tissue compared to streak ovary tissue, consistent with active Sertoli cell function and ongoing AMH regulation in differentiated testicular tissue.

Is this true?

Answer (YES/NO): YES